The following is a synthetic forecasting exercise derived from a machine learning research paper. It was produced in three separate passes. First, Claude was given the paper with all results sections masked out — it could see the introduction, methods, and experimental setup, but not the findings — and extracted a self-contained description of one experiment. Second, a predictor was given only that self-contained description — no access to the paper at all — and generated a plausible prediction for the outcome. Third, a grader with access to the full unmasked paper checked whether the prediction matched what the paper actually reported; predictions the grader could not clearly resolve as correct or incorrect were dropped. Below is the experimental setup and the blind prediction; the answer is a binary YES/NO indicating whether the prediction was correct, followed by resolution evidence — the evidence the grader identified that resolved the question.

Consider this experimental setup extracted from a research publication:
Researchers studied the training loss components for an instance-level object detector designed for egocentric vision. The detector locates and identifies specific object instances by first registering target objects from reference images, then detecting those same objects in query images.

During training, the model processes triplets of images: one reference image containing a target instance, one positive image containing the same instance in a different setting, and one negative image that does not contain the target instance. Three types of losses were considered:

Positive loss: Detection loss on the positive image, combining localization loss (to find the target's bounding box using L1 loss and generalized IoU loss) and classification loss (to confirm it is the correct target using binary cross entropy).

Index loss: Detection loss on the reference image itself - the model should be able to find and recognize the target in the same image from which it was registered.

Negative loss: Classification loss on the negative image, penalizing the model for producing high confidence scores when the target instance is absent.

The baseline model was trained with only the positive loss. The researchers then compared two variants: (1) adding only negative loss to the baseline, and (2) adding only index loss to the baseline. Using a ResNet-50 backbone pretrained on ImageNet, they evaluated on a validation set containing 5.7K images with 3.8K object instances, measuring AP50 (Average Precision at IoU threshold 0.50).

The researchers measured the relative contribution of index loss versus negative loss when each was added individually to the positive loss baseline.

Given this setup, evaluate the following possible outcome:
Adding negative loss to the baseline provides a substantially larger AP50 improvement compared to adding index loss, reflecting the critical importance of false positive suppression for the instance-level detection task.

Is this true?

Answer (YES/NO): NO